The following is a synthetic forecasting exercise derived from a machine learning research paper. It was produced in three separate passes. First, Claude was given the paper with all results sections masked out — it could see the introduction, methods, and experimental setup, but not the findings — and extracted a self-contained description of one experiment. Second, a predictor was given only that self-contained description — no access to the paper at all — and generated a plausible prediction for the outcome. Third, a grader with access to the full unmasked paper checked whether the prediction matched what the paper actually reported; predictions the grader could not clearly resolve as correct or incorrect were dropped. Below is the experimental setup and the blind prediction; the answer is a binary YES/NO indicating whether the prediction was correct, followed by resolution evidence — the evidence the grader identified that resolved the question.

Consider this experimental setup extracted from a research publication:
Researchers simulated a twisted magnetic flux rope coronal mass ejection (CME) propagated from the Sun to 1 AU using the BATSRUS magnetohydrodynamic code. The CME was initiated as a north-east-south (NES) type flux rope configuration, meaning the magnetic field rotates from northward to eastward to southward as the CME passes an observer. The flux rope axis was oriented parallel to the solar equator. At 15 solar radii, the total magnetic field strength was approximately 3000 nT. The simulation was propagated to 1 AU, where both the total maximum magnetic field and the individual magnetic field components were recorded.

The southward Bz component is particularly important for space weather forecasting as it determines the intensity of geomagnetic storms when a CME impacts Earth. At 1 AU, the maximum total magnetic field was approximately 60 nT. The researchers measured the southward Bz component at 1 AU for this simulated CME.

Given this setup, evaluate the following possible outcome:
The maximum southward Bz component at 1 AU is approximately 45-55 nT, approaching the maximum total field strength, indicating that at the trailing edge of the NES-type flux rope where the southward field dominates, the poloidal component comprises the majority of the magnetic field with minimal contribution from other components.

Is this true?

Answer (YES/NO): NO